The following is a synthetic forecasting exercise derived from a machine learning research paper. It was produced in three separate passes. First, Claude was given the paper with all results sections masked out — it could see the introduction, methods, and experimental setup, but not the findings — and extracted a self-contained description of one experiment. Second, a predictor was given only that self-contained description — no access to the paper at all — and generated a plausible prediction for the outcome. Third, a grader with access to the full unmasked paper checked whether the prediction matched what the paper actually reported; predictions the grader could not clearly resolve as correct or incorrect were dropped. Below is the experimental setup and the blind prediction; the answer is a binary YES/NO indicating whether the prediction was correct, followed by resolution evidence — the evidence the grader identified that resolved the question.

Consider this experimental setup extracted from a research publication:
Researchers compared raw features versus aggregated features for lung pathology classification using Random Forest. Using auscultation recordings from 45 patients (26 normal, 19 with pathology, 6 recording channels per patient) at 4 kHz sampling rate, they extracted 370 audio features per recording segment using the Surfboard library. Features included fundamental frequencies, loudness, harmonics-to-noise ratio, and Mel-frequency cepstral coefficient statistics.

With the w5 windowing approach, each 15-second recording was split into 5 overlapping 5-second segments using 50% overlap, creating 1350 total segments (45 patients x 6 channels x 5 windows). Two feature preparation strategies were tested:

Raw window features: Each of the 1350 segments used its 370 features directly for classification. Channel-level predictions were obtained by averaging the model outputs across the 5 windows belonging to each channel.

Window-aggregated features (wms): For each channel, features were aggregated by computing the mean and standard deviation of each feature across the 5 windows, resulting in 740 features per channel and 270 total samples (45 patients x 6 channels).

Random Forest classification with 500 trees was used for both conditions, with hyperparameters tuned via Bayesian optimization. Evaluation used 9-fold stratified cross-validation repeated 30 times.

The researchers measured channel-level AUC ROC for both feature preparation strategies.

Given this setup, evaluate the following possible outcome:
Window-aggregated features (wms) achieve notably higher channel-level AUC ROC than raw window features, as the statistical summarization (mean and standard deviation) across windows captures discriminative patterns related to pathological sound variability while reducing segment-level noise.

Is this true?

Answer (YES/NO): YES